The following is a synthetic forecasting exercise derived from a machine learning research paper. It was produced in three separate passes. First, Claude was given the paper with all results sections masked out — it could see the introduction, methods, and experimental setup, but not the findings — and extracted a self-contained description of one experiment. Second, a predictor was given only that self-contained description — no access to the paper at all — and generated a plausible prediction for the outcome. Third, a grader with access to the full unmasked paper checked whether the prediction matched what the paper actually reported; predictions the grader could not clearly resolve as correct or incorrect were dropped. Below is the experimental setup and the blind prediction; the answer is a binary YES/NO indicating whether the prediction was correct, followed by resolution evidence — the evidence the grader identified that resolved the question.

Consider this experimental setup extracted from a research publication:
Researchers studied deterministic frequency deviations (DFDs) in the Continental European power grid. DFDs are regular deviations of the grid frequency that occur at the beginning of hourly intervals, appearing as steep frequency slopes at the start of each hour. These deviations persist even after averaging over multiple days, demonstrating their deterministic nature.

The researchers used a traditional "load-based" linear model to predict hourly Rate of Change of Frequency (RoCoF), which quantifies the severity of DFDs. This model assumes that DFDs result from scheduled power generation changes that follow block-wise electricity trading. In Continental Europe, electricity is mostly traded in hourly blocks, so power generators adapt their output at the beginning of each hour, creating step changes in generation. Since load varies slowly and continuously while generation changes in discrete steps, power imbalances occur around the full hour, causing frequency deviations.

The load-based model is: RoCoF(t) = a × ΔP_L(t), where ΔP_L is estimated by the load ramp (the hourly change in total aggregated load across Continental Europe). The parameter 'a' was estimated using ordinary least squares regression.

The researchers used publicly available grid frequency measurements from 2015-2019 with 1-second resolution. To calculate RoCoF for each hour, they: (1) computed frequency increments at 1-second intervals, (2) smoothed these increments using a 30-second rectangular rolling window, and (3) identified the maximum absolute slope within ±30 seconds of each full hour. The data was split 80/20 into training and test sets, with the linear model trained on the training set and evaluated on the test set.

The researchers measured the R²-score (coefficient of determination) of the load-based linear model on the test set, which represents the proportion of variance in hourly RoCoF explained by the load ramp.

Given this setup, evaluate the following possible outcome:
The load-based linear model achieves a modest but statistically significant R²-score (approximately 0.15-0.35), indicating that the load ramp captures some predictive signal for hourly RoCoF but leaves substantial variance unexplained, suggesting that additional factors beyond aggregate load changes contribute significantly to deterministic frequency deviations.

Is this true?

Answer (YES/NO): NO